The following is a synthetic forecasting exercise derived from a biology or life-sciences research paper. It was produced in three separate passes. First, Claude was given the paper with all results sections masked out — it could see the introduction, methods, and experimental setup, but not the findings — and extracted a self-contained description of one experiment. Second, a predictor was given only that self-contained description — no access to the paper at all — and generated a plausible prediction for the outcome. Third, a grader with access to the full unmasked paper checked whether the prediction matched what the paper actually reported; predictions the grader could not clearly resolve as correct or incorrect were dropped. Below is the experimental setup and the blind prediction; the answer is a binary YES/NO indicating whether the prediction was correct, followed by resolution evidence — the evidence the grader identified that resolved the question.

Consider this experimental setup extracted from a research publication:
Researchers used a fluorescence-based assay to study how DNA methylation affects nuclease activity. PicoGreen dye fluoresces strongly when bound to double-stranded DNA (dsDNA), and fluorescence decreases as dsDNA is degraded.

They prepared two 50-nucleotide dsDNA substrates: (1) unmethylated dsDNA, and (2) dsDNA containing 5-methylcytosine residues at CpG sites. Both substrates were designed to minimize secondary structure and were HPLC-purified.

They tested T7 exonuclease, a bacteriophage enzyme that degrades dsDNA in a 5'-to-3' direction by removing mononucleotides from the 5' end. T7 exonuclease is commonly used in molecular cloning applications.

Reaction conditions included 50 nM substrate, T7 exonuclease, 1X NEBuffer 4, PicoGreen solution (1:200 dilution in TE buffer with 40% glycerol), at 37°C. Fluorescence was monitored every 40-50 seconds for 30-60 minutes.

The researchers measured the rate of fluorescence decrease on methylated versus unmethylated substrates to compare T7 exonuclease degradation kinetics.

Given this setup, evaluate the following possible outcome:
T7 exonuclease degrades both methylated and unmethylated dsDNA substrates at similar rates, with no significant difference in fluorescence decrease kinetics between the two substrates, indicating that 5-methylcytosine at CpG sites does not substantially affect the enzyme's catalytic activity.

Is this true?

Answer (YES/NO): YES